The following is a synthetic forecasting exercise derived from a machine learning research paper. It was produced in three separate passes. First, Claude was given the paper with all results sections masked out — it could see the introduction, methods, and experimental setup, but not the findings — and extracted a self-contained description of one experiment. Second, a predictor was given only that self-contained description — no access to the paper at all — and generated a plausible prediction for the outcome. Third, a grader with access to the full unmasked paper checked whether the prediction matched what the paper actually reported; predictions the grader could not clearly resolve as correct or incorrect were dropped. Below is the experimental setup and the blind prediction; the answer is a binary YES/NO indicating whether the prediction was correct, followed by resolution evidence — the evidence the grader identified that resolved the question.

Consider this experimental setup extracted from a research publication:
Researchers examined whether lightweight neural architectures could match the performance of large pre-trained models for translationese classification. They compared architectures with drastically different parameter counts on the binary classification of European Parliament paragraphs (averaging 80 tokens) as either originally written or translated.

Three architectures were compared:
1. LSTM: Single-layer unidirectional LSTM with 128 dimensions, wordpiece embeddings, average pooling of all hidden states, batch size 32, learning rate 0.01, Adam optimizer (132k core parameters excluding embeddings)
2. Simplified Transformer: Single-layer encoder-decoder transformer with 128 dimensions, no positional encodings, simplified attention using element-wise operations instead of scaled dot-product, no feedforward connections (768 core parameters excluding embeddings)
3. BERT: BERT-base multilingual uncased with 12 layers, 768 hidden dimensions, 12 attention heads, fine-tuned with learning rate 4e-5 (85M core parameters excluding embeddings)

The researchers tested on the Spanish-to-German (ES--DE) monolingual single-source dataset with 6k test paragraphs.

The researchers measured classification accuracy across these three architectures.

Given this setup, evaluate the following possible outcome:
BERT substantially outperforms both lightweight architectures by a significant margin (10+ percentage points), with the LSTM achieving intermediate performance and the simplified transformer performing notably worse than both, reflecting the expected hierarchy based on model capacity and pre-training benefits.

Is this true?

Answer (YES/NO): NO